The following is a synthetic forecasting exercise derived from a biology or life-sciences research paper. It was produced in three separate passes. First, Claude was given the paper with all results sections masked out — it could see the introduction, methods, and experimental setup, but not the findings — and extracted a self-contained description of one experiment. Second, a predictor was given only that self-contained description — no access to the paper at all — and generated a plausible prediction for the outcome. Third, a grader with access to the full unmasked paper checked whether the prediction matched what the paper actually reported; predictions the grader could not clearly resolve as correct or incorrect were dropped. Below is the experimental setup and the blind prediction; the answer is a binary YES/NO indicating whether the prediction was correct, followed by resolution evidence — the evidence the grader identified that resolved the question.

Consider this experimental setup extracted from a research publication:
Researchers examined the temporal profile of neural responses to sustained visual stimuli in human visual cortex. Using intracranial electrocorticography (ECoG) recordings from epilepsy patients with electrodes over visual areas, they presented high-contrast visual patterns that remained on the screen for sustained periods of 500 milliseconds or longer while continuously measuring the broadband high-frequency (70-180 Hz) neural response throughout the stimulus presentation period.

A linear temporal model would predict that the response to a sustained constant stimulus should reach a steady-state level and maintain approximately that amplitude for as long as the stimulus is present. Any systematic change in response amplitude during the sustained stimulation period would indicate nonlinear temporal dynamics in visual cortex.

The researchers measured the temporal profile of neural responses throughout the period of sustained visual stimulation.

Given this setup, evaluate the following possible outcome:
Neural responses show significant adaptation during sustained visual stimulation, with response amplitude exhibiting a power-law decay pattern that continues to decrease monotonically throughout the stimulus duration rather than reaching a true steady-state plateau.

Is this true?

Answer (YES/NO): NO